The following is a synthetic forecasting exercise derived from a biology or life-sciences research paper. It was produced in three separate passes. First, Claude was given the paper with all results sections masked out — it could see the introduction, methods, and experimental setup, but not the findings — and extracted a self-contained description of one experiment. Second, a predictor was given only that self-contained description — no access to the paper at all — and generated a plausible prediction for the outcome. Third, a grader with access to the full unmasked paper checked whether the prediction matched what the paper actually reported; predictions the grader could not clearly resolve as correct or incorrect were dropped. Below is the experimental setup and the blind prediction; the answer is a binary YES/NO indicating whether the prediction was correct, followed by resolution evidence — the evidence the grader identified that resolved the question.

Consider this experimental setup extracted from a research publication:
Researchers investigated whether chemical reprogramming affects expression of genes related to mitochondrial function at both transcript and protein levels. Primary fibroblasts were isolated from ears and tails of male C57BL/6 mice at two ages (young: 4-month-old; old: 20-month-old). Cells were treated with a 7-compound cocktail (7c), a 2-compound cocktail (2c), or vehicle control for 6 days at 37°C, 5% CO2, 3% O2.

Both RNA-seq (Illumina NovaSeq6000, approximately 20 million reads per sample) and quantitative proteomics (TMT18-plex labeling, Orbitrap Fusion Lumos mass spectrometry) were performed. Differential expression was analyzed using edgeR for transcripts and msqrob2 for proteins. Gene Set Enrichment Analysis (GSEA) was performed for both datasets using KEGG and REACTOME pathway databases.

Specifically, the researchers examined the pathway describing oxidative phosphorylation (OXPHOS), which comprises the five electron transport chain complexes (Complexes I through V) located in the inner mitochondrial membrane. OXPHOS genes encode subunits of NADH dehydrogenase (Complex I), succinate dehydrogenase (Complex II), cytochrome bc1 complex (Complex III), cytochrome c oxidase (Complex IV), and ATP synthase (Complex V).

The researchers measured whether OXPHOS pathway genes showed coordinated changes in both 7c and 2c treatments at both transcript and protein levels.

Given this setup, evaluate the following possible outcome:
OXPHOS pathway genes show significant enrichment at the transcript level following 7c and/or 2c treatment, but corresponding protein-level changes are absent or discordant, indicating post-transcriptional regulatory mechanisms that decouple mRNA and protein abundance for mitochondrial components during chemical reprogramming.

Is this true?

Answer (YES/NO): NO